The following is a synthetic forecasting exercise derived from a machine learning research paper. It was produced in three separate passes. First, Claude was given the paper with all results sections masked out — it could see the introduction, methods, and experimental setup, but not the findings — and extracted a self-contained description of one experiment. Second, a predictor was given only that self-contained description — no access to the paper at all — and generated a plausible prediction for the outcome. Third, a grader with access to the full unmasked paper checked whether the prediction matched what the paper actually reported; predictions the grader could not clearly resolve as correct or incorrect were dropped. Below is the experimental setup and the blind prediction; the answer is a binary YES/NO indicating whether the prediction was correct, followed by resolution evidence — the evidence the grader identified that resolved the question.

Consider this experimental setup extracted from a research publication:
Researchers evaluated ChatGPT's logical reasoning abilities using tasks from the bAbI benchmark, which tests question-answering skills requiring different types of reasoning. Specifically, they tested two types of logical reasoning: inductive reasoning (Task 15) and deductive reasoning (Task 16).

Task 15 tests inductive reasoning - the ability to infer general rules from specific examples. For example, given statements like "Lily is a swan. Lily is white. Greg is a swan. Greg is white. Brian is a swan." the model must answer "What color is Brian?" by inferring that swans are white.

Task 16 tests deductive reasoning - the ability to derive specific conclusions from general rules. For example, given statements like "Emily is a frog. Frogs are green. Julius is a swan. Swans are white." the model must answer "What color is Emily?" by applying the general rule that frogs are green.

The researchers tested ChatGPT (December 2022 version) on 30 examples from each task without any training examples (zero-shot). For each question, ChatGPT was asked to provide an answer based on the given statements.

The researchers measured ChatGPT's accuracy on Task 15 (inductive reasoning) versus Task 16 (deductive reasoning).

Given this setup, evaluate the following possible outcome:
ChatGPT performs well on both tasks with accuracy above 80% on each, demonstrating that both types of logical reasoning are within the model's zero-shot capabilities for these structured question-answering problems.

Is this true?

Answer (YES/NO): NO